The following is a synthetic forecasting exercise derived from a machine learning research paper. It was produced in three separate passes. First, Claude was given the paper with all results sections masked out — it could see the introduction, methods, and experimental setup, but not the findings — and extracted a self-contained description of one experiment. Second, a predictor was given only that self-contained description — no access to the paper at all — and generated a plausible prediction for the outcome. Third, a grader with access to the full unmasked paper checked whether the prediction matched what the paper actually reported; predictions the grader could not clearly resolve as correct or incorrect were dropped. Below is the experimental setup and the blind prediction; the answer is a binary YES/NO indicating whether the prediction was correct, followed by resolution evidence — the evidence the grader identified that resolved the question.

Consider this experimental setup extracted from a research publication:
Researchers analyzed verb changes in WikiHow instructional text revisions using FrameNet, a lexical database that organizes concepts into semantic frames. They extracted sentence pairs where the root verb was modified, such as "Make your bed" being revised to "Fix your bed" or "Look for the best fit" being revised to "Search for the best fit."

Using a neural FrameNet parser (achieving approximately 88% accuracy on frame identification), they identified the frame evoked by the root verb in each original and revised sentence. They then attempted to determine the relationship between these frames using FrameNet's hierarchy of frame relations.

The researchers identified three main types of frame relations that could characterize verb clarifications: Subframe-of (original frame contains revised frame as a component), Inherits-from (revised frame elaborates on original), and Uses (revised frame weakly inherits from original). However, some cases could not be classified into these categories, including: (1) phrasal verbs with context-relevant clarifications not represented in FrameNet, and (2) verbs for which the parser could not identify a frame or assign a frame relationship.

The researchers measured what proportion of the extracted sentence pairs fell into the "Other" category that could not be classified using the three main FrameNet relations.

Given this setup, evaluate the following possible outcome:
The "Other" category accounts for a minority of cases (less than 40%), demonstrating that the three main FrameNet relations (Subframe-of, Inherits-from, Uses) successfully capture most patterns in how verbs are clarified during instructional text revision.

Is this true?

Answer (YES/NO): YES